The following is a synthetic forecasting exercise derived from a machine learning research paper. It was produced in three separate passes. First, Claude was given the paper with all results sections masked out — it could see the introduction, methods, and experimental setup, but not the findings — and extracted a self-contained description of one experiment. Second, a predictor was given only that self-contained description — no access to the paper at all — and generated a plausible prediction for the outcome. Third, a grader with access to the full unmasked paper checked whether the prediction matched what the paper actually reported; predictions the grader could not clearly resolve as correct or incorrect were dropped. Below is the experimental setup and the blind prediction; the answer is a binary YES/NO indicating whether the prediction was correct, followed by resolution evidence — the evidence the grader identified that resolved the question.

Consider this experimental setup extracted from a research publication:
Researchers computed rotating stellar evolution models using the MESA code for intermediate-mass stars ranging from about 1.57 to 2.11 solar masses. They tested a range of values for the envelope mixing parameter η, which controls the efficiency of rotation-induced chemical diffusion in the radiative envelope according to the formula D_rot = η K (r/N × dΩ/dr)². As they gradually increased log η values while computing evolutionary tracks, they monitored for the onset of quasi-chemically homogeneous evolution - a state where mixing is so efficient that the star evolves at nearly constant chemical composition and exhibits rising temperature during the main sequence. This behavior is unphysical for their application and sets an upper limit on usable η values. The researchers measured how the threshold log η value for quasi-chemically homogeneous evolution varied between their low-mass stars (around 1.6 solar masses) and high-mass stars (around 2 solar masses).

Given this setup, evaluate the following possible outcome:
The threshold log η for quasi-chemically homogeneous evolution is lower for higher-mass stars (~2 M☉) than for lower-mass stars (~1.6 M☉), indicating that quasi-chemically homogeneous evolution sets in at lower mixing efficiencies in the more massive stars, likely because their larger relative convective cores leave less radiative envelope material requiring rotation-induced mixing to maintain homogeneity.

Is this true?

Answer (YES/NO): YES